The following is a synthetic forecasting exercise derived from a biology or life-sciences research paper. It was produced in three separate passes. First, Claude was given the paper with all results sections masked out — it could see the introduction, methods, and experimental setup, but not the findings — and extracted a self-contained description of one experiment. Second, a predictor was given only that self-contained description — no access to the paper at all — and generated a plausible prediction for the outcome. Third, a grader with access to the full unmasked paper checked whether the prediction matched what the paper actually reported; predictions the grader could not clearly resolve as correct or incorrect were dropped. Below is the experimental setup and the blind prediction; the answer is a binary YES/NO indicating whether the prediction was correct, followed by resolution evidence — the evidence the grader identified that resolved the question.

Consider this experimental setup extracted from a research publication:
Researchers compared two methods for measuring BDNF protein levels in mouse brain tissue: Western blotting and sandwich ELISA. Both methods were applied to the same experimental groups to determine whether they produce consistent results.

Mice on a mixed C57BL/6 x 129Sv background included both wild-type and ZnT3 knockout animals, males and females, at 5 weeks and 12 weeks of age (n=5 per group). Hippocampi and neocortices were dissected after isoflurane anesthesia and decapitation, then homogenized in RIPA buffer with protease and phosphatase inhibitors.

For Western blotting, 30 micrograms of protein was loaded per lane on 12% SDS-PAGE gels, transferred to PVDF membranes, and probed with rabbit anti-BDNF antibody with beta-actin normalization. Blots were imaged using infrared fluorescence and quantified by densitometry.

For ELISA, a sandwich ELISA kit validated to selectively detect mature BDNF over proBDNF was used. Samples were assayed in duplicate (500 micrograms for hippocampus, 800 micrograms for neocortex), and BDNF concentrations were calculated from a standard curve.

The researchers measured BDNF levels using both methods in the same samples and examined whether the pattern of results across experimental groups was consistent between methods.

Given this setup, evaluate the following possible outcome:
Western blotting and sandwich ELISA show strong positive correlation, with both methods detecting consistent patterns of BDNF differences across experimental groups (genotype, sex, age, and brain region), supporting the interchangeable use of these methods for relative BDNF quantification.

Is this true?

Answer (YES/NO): NO